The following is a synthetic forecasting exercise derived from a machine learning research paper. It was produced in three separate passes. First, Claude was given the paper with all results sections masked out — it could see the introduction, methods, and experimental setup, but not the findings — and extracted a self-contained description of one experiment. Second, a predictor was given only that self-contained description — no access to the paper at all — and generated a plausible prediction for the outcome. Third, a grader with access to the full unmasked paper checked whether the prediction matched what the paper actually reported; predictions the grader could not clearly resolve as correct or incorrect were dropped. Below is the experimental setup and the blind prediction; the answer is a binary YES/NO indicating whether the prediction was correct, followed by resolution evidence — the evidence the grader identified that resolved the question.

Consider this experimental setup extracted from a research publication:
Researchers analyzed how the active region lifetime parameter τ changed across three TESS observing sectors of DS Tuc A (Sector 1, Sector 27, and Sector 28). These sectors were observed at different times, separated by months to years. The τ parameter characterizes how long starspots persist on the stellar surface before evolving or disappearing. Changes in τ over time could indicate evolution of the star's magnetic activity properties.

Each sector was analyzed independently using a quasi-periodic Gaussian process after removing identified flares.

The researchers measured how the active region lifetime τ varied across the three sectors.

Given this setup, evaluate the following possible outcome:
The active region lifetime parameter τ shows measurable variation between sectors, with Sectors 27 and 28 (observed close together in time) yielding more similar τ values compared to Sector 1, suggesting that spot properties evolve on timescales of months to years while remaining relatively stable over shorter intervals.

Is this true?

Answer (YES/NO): YES